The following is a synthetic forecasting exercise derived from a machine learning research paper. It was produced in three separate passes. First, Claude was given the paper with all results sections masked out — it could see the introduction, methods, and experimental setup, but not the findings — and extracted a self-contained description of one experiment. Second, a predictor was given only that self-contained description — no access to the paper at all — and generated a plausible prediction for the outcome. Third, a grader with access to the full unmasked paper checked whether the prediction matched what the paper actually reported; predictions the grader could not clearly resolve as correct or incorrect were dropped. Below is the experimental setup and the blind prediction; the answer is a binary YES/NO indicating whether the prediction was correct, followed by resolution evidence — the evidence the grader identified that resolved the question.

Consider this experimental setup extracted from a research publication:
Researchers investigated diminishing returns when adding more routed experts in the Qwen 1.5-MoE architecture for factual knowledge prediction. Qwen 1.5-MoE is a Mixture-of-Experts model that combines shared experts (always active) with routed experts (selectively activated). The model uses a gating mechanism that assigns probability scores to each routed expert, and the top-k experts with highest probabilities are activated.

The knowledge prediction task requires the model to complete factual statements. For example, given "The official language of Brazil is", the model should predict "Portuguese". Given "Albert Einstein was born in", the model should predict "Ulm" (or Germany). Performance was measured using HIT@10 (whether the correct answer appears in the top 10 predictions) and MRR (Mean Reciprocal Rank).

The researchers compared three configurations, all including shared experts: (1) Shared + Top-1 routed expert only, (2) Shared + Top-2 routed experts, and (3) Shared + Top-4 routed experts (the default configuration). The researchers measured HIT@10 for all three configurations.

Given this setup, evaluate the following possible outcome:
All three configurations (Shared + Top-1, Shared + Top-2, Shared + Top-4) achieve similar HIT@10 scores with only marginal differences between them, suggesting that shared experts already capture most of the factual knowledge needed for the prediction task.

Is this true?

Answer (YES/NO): NO